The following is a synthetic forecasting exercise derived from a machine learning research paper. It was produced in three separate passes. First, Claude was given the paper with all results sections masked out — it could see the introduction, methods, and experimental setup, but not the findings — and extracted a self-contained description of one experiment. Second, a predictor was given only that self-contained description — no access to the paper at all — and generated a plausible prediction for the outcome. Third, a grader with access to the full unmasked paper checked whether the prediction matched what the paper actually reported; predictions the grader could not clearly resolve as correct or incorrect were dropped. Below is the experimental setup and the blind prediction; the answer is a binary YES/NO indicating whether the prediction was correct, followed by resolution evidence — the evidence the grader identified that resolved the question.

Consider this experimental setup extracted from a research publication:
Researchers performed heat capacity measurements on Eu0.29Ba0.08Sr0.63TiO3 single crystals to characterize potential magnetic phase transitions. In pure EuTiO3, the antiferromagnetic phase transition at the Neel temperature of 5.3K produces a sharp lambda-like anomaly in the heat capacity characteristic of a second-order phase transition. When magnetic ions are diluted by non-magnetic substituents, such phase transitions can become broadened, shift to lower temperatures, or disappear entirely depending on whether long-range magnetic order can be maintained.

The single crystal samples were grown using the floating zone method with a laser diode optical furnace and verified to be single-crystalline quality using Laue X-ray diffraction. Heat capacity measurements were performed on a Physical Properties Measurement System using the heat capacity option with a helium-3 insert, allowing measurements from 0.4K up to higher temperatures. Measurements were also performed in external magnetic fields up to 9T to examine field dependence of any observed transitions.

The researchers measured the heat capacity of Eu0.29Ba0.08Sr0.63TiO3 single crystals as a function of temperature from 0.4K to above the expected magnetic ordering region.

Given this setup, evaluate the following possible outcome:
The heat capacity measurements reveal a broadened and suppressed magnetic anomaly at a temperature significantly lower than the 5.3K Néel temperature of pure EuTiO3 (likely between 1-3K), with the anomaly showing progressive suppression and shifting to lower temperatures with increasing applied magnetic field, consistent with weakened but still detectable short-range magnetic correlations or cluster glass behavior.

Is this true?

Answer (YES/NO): NO